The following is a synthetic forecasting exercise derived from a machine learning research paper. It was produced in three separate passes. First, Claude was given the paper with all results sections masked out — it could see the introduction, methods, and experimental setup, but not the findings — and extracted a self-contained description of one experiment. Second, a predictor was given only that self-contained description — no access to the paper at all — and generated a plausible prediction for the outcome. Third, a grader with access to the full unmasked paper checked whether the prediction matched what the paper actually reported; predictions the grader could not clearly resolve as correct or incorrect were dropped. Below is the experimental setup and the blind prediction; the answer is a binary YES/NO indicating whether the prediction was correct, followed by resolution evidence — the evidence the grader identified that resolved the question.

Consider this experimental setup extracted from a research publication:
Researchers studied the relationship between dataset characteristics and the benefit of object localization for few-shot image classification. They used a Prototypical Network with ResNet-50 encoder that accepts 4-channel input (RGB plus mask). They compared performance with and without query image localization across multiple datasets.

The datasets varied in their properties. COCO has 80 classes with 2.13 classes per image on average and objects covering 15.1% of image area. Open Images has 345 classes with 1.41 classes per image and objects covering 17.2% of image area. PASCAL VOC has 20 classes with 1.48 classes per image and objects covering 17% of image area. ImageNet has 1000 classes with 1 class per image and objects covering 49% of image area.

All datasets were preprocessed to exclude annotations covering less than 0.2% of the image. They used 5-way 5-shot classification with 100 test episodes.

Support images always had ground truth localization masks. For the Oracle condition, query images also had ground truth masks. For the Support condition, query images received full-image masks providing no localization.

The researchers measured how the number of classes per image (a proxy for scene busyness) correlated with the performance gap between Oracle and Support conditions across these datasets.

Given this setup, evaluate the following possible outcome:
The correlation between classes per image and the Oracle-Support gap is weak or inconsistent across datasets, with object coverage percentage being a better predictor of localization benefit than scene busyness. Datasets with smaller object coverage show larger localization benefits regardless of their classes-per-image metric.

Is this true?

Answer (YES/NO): NO